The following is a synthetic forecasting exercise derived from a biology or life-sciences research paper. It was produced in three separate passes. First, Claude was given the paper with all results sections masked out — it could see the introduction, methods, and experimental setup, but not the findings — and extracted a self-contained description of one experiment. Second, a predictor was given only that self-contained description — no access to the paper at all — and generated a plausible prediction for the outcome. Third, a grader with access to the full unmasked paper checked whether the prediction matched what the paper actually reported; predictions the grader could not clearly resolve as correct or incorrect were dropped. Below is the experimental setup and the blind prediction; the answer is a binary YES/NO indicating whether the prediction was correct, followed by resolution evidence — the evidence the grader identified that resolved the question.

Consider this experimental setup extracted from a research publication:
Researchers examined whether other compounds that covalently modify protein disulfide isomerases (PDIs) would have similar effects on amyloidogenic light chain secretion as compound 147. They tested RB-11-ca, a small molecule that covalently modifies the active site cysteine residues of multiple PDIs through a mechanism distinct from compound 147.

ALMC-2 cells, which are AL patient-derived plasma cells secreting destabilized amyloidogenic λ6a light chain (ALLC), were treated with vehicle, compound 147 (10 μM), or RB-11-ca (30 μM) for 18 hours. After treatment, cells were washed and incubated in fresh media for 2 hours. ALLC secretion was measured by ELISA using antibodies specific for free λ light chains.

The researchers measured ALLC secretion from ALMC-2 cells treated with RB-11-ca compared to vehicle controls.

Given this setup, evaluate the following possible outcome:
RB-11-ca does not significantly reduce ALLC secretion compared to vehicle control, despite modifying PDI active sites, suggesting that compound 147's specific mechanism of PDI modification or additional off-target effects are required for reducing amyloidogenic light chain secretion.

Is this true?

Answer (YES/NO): NO